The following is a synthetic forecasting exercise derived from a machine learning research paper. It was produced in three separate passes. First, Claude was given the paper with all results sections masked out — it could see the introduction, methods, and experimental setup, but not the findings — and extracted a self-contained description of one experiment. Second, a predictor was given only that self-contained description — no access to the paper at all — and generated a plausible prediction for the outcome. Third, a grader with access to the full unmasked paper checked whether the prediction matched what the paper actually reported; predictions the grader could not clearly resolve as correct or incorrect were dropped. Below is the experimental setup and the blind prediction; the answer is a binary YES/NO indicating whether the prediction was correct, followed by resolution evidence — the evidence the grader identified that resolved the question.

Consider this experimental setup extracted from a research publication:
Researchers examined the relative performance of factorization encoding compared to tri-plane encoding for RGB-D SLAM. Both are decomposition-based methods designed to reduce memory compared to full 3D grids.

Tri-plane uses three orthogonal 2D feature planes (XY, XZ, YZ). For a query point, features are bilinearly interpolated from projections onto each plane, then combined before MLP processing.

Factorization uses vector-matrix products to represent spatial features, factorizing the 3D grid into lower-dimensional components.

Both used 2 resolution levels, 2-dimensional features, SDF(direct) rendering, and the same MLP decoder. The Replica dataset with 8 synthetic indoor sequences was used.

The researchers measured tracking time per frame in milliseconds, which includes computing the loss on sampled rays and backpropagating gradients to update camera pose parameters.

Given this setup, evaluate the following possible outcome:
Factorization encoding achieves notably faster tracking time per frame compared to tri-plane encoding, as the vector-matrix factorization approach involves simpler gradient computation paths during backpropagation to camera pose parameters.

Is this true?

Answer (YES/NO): NO